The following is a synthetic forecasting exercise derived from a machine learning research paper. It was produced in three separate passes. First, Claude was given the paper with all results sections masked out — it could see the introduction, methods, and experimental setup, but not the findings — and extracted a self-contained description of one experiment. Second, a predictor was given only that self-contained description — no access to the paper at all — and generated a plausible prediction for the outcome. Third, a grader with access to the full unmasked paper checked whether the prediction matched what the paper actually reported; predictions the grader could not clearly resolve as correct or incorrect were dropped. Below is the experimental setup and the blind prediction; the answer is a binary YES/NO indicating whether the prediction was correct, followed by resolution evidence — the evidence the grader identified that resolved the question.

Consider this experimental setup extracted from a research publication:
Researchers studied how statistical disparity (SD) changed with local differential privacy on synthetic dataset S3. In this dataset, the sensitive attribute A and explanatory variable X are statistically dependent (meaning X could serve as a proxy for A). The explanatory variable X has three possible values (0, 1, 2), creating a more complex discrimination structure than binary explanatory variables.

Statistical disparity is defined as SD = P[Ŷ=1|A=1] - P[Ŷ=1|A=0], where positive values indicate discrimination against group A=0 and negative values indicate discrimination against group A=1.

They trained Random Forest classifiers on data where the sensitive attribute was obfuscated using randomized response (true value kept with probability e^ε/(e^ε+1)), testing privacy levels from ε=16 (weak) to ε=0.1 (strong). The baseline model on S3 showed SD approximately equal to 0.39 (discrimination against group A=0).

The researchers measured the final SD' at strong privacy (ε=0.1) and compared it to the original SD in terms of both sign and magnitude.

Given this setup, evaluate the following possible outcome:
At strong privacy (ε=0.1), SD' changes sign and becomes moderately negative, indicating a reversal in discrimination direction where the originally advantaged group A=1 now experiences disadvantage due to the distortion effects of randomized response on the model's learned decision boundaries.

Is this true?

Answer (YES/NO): YES